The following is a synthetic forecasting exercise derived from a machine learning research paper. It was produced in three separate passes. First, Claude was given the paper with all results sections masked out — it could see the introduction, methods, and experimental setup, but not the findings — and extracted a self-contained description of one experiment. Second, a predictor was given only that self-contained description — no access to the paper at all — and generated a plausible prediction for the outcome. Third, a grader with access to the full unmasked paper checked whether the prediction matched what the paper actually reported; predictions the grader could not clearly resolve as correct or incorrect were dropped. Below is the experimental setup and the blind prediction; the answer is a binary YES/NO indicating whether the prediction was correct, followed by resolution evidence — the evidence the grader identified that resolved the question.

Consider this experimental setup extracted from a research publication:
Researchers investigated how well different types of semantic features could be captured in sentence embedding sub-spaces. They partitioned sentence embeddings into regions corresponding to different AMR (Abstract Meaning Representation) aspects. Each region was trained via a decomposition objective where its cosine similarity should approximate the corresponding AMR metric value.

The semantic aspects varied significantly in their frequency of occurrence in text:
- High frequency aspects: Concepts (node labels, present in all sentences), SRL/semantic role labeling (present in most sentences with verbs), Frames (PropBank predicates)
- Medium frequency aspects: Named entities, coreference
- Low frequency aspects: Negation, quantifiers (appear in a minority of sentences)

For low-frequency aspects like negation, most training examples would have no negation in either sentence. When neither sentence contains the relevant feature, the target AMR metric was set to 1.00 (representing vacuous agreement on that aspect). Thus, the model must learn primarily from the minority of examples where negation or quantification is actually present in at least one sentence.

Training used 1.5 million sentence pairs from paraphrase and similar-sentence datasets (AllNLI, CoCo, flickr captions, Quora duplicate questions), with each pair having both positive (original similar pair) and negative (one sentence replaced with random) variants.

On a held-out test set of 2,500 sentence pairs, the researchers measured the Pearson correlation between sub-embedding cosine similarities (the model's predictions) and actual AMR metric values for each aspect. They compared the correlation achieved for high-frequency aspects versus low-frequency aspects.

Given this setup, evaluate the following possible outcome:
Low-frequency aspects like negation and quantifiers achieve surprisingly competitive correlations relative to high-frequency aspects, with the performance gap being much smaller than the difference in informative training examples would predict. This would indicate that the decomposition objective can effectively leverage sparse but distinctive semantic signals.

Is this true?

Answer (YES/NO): NO